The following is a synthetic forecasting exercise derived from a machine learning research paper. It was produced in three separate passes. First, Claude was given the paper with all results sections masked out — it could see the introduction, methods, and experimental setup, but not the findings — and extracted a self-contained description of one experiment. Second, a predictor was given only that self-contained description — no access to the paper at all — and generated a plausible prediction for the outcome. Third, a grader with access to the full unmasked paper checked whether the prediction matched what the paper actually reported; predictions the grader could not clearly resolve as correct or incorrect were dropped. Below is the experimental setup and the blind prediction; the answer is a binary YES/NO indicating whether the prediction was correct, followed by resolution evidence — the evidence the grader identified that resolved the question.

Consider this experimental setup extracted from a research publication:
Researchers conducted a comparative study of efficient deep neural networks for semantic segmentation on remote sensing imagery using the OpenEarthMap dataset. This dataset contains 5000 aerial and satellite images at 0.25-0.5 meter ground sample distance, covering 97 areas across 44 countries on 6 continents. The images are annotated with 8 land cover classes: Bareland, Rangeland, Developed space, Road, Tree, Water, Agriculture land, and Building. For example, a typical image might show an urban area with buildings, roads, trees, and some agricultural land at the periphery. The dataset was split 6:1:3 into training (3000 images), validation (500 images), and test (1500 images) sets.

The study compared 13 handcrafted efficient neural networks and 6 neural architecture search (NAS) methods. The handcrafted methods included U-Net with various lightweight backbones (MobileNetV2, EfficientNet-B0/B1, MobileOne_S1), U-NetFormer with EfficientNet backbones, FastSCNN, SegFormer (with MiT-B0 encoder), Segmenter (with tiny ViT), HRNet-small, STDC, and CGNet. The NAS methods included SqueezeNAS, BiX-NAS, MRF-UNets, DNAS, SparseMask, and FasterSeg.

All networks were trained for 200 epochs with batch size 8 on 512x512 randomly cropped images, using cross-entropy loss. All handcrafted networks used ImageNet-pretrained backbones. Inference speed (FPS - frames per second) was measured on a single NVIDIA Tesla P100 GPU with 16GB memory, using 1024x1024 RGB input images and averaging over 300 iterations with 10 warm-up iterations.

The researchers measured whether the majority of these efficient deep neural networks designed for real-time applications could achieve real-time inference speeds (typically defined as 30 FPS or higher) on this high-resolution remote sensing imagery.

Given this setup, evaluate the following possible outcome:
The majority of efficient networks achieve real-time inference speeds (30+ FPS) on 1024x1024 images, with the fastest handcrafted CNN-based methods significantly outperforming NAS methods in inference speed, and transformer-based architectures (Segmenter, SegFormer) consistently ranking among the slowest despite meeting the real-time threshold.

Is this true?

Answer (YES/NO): NO